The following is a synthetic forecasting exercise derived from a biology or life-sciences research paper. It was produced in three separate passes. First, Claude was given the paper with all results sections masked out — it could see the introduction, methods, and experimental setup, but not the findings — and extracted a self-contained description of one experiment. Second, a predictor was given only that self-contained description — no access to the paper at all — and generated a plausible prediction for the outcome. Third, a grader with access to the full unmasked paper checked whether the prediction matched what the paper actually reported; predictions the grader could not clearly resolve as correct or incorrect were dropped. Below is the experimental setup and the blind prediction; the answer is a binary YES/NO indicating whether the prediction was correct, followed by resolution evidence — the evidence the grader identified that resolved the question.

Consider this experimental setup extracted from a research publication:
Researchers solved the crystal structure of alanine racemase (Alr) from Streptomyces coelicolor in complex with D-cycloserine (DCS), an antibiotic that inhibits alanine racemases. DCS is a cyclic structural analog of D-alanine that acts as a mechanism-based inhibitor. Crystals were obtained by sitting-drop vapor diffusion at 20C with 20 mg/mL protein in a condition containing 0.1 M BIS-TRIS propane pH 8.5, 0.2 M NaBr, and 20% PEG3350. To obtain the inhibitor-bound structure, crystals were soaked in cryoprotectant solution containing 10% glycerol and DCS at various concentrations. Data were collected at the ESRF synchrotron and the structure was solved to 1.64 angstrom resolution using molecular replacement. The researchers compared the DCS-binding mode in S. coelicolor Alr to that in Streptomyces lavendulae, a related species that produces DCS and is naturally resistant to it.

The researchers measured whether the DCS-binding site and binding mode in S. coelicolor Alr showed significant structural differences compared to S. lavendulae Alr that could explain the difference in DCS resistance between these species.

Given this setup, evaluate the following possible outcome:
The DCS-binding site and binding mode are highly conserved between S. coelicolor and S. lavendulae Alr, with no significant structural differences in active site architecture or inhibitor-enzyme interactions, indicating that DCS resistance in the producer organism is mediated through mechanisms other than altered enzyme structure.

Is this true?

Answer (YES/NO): YES